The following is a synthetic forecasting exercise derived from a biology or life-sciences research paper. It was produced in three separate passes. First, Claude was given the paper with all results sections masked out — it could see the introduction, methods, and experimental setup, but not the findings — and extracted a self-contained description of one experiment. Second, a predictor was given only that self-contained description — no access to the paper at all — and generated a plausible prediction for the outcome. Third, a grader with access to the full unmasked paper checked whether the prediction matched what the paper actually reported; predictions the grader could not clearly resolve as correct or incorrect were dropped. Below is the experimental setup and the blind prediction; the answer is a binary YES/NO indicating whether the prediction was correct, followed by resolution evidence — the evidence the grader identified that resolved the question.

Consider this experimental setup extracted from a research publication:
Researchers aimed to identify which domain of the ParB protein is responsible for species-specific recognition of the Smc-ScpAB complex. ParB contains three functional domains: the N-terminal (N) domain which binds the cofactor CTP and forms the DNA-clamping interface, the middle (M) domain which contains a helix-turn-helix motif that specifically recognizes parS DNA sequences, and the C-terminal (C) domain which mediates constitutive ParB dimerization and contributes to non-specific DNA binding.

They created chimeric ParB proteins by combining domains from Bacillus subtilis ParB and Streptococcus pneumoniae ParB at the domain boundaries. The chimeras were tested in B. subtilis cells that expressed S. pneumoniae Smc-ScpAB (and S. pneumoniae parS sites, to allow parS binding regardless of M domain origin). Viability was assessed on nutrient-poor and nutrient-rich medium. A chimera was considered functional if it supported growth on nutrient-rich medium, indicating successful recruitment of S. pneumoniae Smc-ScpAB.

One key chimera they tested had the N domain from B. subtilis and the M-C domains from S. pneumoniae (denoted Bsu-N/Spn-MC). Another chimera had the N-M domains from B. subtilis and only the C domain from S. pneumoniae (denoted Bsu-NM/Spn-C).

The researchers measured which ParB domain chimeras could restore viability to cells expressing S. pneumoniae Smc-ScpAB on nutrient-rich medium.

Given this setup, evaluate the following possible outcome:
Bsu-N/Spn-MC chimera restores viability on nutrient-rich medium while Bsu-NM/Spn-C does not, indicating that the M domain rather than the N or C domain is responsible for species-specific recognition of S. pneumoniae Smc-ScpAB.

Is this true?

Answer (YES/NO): NO